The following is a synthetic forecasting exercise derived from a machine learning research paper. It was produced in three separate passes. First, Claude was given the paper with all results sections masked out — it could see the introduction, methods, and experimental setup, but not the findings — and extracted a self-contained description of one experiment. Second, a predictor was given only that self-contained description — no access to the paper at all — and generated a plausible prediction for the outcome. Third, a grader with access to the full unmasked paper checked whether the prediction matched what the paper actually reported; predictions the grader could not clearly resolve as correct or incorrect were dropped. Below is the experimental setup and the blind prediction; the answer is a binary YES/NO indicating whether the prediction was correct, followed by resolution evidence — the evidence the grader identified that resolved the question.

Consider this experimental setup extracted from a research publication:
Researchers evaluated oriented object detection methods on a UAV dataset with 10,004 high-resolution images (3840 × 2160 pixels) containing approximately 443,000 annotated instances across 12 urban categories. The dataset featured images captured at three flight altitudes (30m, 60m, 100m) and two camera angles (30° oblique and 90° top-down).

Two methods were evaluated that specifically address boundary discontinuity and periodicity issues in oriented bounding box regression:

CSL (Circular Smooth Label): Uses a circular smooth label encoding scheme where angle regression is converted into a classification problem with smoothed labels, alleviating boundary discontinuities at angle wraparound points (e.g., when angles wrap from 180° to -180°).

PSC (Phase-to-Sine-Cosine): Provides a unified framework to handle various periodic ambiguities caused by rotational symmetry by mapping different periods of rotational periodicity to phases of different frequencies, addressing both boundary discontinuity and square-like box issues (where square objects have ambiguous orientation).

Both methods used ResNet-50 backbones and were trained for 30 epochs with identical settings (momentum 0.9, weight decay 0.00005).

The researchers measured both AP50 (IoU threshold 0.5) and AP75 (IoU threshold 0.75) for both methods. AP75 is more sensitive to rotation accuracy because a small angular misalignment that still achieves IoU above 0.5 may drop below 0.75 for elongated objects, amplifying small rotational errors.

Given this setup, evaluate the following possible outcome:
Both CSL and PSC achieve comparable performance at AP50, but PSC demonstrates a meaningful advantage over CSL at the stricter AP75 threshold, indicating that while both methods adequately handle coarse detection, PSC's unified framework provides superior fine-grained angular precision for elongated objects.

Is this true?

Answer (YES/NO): YES